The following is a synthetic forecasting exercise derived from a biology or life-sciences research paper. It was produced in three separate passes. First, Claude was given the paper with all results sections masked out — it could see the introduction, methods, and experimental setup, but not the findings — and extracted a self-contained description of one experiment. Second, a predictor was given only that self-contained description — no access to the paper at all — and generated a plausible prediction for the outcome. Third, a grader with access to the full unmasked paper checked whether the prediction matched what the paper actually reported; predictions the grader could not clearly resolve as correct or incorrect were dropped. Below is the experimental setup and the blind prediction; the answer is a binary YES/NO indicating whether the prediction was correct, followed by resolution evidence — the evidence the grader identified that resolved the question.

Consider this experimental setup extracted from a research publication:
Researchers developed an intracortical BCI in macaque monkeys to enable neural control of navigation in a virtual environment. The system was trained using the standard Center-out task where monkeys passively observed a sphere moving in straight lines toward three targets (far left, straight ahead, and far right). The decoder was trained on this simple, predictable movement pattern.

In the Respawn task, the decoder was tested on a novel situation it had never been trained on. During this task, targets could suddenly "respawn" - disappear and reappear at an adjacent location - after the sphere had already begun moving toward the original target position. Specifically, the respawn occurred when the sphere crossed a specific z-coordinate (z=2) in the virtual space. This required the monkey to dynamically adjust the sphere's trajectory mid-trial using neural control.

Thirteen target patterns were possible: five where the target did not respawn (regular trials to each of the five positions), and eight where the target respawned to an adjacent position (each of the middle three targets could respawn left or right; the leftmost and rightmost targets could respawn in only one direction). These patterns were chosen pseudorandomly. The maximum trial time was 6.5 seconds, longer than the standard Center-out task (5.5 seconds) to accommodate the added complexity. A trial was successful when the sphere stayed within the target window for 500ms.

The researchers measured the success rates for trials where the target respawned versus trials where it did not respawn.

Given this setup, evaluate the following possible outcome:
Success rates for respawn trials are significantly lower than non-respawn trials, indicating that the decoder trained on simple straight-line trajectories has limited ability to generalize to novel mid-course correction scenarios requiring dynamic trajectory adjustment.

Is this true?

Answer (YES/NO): NO